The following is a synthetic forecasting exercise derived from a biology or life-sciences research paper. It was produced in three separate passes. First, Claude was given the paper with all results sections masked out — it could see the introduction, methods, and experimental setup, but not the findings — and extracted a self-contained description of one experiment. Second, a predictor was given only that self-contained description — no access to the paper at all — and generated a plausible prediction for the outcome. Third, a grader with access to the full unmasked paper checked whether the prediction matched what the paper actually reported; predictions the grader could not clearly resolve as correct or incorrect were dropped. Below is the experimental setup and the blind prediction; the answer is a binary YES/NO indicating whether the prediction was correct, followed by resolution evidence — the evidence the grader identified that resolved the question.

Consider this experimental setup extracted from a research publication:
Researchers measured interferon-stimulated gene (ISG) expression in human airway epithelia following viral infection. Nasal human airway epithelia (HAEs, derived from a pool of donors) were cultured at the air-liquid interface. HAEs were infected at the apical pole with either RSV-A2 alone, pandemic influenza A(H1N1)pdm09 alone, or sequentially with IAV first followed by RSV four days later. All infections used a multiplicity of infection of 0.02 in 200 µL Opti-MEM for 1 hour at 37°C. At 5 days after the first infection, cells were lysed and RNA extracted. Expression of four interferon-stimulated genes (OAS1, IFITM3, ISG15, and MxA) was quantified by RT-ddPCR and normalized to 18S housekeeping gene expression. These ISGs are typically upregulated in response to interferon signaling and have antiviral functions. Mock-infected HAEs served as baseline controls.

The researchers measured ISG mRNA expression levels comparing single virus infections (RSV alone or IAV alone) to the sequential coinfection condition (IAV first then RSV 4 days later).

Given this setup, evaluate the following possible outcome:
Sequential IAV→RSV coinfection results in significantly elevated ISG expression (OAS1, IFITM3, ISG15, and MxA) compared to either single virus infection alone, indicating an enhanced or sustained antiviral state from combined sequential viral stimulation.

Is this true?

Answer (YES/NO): NO